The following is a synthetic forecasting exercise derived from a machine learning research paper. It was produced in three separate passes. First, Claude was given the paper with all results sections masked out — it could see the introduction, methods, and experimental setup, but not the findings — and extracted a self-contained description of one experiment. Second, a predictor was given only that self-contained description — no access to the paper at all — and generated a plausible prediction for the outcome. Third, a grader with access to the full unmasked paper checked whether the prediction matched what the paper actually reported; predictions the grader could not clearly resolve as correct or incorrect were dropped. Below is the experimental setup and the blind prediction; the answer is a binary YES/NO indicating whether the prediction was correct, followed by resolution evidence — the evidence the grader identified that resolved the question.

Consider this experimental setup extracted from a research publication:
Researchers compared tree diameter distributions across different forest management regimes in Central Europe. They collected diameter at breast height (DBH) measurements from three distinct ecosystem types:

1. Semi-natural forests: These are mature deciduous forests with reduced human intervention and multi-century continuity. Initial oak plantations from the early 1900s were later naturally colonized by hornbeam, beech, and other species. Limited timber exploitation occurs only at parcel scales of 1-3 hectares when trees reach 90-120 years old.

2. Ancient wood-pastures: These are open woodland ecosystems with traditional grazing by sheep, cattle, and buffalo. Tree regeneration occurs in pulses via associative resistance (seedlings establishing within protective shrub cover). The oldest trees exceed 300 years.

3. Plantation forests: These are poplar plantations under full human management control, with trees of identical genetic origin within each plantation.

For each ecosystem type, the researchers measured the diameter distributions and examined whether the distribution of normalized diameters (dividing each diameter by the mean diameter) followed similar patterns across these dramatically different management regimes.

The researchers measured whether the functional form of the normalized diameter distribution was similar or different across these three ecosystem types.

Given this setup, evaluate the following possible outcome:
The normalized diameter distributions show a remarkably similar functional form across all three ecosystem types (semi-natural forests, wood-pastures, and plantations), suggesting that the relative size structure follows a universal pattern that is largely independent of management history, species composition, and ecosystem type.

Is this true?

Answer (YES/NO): NO